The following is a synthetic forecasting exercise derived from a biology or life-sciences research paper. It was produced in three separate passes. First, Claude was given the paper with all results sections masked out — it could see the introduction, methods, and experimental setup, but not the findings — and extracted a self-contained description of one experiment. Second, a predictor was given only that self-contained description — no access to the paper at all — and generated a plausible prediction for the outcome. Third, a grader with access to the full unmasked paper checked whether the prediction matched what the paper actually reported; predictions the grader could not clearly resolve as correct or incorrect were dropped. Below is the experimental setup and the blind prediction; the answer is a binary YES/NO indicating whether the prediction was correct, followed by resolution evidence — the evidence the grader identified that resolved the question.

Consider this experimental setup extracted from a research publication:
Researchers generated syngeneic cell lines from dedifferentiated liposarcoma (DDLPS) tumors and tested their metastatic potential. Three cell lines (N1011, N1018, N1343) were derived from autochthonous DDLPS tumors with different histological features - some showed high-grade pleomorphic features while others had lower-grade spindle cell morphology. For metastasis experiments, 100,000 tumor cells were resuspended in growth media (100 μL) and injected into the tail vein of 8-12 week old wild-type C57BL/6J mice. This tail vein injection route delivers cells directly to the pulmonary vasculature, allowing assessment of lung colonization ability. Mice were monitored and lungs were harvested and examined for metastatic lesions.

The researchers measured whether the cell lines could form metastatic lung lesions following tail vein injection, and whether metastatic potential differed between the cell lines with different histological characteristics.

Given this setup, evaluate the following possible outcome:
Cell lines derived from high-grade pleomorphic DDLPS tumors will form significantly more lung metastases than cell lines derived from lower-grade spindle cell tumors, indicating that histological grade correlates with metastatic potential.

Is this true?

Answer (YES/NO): NO